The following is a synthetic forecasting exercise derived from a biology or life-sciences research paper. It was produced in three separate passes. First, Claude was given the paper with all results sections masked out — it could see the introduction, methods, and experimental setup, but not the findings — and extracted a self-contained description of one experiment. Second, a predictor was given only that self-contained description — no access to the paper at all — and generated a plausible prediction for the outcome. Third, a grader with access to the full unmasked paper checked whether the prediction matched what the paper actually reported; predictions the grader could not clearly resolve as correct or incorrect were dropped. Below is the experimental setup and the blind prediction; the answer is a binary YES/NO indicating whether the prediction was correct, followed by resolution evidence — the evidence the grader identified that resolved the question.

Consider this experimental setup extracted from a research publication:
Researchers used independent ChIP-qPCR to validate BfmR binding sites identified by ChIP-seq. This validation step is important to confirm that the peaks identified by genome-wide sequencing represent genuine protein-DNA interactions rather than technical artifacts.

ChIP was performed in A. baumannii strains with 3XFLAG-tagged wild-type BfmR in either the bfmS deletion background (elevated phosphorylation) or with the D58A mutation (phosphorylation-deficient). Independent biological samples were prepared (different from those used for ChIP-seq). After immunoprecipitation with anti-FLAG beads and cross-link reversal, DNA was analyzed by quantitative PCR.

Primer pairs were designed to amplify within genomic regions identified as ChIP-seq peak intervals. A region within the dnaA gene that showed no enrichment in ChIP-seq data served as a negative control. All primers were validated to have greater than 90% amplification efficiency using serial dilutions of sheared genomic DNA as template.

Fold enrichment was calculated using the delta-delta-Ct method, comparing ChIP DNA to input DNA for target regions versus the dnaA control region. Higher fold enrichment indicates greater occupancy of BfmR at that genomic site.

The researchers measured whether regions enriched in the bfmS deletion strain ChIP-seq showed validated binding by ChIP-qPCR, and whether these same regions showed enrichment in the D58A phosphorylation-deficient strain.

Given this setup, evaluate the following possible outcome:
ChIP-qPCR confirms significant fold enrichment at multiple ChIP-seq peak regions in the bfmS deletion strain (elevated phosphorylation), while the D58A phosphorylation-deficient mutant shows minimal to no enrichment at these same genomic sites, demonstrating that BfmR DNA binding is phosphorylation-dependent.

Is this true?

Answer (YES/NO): YES